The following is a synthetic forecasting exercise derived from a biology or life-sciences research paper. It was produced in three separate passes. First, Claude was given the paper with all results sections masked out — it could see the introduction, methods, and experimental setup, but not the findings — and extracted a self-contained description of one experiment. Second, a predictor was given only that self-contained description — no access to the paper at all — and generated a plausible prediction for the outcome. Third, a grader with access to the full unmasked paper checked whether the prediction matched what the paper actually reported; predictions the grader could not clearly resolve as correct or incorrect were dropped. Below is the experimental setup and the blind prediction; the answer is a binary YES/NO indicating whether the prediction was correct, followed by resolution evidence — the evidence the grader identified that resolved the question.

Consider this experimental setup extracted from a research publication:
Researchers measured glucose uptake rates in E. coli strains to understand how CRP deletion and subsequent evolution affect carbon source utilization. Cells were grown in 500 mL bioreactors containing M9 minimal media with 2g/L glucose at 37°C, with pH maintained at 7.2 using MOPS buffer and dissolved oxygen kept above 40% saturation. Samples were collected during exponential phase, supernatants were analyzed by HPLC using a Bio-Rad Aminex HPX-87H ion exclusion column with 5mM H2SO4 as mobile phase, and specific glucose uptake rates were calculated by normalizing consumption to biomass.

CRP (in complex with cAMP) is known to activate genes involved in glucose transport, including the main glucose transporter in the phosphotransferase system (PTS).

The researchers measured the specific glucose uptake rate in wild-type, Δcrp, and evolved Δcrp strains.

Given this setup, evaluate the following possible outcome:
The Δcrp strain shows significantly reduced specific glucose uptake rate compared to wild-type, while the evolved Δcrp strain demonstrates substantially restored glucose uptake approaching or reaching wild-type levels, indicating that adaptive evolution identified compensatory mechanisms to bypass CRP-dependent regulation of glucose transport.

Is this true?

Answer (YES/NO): YES